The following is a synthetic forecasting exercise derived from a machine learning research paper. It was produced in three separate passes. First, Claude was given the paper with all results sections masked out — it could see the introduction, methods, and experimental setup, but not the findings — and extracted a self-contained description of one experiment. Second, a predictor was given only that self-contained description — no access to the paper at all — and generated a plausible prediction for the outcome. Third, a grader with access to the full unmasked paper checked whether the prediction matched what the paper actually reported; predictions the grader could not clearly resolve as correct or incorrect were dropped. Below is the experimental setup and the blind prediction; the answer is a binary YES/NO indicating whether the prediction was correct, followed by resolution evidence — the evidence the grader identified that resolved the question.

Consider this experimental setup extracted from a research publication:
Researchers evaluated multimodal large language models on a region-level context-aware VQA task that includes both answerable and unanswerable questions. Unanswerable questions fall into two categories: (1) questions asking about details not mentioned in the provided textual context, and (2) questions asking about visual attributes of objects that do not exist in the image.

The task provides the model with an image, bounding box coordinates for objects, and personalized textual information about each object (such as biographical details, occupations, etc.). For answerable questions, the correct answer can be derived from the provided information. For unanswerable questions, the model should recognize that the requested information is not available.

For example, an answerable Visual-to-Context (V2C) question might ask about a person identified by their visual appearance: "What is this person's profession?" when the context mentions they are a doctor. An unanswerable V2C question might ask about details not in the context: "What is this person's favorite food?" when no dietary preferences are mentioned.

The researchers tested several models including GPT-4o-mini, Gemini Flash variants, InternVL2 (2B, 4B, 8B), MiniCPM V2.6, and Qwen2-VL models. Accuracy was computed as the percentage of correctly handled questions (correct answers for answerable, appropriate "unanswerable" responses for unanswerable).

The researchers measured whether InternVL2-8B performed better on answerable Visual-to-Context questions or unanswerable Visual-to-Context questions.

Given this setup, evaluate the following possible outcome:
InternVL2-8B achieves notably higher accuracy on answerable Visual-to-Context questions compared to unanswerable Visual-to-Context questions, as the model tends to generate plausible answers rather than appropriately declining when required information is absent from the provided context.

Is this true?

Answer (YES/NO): YES